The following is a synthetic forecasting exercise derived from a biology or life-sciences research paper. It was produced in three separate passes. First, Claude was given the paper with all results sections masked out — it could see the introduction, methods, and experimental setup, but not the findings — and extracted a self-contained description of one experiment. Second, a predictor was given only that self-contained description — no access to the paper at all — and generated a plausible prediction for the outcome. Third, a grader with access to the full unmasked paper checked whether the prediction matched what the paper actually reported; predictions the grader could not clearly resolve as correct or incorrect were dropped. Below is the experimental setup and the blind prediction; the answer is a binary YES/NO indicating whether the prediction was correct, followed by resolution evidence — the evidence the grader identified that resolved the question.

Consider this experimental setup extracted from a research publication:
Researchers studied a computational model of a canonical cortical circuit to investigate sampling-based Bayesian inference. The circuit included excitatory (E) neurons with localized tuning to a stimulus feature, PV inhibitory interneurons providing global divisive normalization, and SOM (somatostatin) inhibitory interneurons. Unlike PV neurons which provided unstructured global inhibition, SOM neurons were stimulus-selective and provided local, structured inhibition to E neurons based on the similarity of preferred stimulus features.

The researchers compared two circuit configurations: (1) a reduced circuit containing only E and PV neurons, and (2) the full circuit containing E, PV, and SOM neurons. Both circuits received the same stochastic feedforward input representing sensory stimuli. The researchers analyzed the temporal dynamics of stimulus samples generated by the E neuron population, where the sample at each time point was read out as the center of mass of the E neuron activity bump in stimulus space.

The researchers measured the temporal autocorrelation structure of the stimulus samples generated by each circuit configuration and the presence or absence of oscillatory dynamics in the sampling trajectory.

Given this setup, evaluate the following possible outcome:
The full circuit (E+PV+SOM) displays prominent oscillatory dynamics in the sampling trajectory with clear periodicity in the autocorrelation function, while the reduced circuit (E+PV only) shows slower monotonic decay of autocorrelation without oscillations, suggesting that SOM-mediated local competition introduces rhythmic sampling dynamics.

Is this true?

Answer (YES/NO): YES